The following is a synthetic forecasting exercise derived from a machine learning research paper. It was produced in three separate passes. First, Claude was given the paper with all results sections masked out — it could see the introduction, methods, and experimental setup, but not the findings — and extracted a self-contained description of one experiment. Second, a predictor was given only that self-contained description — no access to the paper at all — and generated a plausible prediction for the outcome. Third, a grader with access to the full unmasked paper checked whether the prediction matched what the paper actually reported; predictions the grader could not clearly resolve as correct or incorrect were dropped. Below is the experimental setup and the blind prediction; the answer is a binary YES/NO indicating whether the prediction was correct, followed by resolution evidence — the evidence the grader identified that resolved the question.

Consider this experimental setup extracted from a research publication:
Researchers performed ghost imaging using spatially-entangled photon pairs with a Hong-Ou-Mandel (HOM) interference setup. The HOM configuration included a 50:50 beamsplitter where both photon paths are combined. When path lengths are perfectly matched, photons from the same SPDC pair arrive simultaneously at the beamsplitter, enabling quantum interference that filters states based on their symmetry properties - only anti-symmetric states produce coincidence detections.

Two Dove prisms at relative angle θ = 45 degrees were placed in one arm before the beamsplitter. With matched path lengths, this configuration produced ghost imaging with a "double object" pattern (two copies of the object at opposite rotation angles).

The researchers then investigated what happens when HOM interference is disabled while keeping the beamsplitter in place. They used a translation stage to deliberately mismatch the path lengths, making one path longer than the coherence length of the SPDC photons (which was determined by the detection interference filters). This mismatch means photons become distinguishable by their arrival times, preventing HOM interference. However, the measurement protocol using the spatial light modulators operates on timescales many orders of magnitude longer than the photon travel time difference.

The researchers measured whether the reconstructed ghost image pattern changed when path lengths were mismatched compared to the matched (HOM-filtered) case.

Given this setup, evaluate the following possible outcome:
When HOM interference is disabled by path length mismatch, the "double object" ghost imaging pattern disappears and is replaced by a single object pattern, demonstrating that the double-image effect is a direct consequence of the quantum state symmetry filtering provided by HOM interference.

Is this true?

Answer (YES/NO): NO